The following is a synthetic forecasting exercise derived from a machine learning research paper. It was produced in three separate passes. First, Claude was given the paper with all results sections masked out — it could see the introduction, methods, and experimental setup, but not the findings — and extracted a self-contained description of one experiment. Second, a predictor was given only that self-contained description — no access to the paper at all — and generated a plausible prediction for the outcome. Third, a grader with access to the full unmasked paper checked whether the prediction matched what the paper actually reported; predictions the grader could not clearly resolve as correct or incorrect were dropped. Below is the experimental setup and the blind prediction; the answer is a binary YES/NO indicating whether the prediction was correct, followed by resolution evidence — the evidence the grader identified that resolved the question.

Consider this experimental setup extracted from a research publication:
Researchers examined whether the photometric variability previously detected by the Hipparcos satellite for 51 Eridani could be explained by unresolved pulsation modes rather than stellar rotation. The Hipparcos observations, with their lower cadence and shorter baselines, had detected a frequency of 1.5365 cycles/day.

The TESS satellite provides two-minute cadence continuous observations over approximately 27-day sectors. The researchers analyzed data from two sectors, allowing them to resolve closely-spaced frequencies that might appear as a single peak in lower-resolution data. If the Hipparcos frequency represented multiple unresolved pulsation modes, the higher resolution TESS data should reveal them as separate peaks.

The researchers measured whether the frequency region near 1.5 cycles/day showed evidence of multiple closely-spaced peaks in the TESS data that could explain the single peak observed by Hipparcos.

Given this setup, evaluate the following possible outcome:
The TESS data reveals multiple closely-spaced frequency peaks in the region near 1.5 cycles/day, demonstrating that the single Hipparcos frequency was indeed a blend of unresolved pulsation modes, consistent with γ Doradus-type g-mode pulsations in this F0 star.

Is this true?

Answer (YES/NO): YES